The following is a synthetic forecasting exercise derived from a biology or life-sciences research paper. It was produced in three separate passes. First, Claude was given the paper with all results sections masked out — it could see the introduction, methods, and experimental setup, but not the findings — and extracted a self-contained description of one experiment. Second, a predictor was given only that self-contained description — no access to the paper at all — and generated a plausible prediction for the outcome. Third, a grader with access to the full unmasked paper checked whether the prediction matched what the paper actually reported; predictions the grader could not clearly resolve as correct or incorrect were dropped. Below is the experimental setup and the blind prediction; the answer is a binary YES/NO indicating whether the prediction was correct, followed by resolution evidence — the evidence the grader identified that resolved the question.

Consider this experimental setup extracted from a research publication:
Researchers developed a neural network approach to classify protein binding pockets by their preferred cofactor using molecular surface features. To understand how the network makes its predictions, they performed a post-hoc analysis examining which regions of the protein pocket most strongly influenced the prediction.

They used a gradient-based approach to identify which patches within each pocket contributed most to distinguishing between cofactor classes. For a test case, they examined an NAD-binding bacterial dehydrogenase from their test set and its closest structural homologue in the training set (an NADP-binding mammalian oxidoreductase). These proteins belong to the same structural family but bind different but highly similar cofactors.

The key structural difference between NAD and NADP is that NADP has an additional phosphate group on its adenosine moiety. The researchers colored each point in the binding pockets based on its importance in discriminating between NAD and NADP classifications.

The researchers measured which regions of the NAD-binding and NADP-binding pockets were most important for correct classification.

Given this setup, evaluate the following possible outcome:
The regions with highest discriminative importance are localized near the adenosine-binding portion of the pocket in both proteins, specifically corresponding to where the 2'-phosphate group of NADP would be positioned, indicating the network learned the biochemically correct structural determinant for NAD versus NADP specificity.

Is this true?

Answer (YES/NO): YES